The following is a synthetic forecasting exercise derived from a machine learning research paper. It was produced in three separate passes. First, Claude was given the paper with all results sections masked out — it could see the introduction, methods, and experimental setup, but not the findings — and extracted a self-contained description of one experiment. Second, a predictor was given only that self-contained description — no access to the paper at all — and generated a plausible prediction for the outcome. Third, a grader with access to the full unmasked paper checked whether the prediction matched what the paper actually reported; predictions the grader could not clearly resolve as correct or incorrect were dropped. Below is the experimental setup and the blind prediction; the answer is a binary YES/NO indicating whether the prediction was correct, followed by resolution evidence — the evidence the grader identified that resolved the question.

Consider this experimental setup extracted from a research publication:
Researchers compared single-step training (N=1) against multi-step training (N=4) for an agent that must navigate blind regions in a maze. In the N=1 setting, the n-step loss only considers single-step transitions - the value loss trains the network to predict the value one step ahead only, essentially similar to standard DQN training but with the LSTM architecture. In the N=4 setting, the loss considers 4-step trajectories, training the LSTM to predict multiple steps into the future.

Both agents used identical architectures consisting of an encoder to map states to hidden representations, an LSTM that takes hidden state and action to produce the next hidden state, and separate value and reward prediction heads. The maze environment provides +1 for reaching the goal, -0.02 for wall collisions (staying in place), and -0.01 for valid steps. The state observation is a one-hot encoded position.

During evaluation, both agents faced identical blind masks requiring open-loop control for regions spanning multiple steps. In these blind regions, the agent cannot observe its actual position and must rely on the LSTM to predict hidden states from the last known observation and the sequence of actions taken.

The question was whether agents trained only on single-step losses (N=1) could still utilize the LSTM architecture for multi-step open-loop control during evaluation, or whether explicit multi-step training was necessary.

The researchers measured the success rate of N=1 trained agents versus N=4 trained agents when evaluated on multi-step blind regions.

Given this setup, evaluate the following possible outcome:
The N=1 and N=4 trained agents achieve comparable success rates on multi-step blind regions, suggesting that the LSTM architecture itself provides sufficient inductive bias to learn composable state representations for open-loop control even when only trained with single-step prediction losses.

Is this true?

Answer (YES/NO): NO